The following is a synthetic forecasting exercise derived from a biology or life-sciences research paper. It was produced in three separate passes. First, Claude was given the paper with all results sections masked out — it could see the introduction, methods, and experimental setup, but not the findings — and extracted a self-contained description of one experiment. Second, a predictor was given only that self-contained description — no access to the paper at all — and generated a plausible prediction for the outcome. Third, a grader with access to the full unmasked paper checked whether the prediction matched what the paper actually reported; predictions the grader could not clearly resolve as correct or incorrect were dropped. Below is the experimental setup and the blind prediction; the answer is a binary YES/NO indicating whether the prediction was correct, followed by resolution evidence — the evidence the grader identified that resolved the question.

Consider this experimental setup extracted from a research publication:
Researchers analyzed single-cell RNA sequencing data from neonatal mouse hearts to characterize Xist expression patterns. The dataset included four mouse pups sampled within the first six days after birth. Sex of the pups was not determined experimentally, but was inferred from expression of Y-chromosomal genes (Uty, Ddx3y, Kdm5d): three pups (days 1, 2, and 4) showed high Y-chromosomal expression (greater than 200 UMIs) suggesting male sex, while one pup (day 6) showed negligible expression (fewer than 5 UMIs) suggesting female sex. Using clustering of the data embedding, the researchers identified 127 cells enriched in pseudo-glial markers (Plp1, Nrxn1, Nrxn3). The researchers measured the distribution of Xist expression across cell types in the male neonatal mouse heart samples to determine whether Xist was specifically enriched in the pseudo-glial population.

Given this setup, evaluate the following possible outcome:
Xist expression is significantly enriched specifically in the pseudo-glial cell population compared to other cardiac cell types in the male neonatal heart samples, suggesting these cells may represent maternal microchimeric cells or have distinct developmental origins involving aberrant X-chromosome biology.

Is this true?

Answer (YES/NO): NO